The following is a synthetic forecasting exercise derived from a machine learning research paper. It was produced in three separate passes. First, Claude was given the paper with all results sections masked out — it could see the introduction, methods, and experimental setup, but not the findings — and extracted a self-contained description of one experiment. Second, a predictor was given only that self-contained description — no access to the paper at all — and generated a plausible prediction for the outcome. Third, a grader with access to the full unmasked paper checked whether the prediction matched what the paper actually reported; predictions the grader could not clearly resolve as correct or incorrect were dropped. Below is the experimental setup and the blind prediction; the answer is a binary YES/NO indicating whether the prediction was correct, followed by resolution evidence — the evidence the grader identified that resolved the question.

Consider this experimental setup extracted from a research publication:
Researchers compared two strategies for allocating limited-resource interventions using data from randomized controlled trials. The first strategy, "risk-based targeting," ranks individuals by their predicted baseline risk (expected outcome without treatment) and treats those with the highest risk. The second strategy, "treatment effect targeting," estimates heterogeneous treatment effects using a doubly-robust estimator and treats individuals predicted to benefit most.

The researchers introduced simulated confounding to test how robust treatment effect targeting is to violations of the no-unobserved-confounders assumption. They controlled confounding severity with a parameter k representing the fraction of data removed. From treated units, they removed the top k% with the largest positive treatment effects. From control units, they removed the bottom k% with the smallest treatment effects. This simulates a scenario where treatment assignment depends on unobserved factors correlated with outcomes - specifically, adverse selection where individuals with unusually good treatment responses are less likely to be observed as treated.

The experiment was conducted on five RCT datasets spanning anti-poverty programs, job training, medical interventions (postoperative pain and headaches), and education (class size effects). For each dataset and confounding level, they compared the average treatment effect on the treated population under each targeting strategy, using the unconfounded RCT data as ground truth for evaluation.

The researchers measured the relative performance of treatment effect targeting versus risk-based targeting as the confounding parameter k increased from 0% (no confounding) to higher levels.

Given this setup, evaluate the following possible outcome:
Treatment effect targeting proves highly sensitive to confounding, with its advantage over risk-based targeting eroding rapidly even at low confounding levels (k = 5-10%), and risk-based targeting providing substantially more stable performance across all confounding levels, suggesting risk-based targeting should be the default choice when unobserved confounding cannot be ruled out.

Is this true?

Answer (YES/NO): NO